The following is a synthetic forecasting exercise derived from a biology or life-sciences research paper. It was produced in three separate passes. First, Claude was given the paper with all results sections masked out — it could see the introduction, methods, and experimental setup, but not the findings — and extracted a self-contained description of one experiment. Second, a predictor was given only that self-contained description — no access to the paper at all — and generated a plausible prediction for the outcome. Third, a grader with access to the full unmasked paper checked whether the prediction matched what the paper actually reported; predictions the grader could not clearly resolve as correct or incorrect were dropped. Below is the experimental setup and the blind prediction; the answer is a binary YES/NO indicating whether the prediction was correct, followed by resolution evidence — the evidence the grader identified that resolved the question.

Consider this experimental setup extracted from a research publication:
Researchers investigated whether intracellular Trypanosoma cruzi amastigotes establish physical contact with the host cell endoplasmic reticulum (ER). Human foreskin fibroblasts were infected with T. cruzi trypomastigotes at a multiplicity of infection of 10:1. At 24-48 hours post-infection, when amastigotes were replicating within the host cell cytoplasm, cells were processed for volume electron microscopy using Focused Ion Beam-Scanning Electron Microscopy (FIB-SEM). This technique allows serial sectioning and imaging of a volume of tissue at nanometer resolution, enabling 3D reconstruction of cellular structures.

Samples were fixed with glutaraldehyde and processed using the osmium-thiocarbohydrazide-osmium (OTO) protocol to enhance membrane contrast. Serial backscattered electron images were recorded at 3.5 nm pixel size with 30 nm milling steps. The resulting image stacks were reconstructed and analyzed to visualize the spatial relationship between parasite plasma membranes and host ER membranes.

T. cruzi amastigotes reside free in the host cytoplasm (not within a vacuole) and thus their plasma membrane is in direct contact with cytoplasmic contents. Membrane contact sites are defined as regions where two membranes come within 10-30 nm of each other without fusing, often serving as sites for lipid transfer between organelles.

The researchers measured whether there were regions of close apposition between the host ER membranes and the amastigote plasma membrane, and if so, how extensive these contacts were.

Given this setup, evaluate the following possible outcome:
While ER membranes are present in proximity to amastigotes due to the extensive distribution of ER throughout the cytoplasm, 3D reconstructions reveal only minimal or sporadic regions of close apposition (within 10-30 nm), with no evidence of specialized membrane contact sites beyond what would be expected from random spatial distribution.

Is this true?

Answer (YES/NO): NO